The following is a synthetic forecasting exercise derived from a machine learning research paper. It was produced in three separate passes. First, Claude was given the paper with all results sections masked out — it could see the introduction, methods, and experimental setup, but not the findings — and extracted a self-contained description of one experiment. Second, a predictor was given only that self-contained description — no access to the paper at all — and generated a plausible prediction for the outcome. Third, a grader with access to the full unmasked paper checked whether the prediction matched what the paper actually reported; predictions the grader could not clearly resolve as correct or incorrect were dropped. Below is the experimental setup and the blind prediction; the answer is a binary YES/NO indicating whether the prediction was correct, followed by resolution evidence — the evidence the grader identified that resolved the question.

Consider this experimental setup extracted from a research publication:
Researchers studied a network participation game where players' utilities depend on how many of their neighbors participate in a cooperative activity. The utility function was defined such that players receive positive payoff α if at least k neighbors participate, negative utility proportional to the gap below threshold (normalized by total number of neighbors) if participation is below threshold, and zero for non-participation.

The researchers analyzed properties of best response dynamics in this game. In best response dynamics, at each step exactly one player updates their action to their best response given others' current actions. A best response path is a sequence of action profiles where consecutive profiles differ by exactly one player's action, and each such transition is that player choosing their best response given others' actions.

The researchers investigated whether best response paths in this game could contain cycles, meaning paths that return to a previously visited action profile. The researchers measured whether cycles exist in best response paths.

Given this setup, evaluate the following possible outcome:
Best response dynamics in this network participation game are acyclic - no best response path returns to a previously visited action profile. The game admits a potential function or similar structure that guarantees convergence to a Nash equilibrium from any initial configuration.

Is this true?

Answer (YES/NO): YES